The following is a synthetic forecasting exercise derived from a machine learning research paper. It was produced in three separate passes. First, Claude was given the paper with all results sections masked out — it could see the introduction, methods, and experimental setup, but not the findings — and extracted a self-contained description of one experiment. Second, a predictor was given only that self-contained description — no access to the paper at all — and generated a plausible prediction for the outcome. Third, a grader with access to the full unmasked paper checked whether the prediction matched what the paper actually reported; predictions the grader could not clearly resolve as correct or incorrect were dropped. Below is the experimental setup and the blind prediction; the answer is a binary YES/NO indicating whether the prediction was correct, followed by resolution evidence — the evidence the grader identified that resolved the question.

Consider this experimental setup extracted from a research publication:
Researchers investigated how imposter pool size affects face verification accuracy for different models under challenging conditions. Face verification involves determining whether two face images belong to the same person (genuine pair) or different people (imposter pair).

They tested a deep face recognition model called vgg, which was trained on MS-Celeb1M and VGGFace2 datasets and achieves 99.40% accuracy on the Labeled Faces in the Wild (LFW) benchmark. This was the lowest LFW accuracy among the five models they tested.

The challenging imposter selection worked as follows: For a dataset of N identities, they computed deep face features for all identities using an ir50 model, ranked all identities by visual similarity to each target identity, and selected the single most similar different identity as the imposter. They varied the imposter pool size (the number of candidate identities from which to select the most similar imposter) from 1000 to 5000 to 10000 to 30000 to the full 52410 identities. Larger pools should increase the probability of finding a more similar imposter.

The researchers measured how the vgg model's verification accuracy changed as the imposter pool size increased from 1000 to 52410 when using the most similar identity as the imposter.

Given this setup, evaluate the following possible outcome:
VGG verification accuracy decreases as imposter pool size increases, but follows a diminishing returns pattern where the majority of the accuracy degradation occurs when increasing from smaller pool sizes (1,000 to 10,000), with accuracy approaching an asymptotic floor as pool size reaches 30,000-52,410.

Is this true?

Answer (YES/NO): YES